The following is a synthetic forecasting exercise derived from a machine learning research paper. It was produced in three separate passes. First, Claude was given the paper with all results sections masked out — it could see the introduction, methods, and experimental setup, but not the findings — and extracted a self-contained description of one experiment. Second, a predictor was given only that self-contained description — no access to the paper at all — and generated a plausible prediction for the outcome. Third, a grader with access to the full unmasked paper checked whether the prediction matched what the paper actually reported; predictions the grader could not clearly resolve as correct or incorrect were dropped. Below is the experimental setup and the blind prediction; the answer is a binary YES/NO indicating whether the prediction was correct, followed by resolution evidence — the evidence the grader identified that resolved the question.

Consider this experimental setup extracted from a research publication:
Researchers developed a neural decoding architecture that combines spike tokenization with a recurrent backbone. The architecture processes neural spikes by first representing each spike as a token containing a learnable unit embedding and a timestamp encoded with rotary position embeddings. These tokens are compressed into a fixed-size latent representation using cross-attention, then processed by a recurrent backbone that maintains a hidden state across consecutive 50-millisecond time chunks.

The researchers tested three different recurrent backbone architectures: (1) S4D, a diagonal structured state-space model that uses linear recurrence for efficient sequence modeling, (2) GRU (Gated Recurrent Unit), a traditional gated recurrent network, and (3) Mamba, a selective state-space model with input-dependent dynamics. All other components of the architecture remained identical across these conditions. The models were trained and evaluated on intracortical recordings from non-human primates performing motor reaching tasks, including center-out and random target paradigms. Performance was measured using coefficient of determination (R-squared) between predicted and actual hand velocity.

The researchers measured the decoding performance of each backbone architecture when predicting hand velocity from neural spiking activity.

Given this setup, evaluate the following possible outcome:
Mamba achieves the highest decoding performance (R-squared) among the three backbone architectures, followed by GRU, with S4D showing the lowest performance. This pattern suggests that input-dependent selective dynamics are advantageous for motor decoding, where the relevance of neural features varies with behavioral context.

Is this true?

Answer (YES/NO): NO